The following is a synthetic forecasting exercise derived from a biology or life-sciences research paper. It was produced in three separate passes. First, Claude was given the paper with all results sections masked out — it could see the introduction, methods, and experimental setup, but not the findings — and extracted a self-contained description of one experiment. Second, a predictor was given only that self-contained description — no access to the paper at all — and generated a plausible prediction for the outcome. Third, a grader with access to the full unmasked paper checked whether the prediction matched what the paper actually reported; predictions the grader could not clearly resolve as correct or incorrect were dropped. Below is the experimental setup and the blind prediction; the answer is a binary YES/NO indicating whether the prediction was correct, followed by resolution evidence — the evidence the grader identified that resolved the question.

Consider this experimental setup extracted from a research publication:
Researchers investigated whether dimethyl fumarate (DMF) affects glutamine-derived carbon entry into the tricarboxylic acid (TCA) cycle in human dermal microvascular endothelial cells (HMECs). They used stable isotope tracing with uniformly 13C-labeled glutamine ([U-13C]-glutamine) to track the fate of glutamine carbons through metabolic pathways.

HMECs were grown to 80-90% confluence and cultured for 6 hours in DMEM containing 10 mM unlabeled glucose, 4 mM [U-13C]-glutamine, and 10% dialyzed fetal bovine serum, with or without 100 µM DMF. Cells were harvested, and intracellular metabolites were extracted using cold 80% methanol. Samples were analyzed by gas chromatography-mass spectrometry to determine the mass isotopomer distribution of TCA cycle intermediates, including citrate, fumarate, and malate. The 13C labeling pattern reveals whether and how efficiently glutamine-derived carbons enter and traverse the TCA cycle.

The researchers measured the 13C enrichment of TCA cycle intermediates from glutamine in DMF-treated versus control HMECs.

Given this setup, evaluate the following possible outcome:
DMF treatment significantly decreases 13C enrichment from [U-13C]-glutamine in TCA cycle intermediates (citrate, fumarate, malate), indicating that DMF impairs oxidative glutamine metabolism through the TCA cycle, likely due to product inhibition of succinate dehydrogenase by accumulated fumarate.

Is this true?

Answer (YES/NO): NO